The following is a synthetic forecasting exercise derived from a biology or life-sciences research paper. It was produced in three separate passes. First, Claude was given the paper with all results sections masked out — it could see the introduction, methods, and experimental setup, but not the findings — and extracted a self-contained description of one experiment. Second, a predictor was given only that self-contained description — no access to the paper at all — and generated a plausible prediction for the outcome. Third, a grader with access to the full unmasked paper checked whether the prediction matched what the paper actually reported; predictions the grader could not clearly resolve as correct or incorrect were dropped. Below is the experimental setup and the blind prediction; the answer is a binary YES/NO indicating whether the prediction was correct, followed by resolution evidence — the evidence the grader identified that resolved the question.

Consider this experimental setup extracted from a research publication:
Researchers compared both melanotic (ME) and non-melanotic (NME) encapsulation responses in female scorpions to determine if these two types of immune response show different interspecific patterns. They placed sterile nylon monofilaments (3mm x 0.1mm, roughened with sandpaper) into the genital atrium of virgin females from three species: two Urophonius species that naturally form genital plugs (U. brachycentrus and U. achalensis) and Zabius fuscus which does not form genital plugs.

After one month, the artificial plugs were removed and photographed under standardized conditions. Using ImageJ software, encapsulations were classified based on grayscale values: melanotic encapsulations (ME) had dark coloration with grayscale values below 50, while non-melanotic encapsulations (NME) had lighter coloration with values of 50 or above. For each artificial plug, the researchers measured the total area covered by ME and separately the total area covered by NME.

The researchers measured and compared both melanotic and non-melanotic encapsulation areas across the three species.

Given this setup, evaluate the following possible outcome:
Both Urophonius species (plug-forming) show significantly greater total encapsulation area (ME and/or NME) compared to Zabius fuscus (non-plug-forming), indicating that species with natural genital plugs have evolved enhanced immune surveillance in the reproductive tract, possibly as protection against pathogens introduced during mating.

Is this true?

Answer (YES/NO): YES